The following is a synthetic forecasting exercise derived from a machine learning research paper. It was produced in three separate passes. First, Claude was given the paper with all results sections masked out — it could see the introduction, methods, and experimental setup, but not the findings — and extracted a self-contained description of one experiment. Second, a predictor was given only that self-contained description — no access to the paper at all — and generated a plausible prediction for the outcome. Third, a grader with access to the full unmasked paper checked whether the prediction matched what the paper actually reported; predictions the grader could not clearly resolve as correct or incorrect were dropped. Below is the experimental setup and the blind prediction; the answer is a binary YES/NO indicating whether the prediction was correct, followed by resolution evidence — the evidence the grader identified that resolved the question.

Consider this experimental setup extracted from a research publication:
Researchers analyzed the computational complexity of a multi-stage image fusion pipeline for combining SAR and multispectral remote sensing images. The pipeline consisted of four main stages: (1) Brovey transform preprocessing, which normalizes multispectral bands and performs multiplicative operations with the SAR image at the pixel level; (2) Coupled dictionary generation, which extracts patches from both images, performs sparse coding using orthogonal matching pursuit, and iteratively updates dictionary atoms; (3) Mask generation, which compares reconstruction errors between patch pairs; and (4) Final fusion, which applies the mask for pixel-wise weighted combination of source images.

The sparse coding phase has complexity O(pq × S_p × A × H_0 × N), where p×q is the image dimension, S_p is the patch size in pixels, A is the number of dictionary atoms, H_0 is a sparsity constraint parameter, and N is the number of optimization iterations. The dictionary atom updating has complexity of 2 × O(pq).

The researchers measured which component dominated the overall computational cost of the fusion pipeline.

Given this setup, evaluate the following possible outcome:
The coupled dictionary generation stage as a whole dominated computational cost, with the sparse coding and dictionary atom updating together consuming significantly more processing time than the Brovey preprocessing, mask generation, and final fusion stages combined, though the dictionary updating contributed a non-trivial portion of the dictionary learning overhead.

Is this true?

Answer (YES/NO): NO